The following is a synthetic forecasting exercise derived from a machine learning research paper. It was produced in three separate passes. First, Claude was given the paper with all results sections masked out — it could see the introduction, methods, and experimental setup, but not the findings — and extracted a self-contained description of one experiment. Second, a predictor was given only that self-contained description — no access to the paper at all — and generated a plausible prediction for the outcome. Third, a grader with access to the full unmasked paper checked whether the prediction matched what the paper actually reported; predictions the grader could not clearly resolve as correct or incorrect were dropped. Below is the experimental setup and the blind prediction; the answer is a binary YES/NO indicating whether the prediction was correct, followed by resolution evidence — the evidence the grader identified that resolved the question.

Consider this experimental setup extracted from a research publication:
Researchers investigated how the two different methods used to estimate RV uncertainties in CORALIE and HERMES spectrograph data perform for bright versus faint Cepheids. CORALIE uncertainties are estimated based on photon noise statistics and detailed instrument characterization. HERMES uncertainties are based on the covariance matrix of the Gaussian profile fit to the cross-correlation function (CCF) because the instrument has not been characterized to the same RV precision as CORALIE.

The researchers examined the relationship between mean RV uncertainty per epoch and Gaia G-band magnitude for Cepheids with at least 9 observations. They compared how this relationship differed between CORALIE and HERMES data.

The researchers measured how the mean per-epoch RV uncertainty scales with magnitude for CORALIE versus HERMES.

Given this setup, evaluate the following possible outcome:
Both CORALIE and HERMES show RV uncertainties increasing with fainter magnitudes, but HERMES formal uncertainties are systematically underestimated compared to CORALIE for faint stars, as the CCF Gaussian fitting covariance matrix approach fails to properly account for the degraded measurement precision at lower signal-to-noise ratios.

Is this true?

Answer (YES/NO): NO